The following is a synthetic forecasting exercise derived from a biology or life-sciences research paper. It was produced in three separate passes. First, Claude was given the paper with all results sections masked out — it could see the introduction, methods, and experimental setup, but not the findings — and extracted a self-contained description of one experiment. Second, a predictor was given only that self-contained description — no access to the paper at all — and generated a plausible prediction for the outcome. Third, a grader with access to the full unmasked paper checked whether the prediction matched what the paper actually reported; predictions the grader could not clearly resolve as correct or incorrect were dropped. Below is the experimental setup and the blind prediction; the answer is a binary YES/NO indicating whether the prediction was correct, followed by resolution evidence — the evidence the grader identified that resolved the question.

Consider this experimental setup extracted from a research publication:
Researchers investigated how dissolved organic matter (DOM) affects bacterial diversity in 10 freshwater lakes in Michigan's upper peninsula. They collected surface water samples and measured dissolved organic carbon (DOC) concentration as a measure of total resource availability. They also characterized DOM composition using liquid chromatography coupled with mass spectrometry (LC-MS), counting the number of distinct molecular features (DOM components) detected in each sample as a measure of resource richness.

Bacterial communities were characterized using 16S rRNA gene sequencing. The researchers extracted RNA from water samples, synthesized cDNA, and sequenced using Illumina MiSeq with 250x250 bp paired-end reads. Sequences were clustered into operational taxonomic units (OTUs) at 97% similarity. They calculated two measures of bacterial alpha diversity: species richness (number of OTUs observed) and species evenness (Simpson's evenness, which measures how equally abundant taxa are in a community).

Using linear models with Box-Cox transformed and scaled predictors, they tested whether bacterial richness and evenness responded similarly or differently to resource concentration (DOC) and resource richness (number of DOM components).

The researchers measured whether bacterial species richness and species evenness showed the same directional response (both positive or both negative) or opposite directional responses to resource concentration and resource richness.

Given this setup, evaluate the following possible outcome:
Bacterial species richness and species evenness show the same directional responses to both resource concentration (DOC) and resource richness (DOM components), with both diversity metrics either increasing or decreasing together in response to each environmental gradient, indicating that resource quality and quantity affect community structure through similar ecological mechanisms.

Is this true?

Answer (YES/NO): NO